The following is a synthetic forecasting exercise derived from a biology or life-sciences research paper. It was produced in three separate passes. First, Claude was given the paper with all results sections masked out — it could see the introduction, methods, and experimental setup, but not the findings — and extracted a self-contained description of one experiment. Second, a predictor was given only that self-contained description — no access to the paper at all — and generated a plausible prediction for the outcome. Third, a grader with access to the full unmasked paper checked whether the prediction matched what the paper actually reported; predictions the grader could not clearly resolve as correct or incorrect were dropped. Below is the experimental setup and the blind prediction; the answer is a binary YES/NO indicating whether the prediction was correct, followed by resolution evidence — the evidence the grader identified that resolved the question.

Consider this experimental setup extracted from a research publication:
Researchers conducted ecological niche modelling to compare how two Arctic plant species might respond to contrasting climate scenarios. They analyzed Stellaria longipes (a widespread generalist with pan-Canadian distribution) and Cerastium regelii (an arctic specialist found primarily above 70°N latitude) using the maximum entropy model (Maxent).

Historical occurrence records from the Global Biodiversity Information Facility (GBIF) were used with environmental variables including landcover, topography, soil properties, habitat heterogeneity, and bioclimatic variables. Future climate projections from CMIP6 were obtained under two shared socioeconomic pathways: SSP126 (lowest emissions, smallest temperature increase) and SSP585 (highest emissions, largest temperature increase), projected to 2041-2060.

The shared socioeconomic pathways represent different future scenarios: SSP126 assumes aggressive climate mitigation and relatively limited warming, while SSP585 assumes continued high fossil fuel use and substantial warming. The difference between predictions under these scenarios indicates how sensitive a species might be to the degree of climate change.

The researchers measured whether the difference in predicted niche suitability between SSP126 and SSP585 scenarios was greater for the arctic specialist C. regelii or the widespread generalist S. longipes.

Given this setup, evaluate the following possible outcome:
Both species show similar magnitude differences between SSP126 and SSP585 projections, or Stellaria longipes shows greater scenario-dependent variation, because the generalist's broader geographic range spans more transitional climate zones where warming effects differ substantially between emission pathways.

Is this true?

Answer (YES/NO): NO